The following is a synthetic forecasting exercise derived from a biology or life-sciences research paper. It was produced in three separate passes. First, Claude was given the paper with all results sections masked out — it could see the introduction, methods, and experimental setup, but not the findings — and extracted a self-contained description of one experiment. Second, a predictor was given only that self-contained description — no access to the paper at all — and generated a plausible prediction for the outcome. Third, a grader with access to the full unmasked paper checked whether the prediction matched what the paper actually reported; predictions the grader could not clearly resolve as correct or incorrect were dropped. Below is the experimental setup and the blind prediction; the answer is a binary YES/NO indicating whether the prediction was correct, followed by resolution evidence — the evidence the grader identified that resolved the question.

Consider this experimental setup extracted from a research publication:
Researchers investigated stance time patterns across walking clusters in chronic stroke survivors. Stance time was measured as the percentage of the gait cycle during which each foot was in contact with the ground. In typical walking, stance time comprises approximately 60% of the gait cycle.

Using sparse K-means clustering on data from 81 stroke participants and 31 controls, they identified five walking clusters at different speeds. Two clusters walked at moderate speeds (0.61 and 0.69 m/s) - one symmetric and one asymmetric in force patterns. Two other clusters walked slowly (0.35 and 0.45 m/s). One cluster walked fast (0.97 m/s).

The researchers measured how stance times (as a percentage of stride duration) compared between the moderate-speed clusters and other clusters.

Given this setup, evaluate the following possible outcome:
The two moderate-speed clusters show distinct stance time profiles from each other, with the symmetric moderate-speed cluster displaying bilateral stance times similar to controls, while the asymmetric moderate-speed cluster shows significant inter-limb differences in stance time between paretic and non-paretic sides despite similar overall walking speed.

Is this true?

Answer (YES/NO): NO